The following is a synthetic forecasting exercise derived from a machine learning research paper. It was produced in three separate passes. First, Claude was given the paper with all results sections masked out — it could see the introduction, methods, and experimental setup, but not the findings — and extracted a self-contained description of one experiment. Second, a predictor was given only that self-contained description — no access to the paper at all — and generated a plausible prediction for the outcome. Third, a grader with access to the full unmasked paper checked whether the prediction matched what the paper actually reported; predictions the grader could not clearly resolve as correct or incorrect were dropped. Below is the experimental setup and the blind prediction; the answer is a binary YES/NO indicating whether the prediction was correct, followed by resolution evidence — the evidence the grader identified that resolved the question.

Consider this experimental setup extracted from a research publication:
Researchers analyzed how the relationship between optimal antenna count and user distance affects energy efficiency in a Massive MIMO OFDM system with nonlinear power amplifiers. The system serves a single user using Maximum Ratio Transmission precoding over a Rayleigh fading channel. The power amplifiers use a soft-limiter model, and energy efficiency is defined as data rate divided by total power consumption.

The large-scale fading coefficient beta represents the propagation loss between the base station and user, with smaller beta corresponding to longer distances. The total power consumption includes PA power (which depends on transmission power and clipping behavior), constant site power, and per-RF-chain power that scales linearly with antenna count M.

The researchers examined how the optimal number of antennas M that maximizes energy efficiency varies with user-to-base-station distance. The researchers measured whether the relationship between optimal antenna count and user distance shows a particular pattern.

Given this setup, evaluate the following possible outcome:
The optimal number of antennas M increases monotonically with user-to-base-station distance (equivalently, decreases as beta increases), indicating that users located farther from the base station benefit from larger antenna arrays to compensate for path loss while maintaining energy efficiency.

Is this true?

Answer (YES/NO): YES